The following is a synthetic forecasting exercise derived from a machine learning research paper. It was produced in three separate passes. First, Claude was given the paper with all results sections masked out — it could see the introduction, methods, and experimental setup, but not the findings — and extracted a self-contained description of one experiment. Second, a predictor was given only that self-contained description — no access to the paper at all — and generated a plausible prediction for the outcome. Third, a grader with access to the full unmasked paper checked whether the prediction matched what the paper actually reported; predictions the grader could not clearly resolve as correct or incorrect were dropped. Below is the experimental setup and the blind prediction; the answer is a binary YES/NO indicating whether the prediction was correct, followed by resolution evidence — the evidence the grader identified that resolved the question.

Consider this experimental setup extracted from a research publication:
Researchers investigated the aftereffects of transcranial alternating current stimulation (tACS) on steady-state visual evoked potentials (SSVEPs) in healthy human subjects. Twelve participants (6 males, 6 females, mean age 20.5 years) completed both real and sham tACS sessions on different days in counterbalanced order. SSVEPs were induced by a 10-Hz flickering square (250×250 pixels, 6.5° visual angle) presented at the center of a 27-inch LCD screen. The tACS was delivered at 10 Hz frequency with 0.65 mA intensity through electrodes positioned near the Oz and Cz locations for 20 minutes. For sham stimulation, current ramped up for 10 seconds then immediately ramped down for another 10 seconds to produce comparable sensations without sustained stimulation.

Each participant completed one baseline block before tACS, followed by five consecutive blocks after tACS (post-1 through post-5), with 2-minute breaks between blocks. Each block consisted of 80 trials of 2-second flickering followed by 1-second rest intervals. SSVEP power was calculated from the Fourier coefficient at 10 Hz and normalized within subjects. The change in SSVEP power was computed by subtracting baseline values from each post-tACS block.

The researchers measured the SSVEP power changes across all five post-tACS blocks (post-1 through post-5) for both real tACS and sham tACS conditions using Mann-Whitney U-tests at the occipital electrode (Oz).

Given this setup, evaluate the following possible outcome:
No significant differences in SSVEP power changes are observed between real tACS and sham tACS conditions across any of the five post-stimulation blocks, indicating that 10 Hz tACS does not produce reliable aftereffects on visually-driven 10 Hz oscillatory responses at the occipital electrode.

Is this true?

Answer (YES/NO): NO